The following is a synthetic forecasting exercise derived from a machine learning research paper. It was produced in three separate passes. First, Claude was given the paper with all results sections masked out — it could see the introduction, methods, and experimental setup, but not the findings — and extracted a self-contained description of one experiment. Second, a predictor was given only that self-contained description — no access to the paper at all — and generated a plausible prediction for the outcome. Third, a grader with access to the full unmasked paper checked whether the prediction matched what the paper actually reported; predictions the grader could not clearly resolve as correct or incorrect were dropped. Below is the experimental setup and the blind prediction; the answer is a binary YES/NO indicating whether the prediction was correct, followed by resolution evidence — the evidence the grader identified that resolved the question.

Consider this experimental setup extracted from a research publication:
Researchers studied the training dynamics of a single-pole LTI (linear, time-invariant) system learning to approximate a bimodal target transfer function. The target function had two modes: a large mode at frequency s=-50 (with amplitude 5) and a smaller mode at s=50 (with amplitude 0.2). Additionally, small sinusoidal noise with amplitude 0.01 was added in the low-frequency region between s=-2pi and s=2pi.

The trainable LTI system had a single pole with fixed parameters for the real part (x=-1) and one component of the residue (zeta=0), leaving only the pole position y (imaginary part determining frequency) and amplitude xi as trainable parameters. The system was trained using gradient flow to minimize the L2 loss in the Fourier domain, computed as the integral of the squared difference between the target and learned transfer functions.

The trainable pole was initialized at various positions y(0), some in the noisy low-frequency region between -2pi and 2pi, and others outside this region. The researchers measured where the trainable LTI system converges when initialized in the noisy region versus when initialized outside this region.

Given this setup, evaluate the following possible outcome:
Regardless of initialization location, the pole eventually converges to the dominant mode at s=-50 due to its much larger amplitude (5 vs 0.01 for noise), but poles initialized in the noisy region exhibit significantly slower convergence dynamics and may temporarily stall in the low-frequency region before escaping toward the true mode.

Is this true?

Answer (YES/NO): NO